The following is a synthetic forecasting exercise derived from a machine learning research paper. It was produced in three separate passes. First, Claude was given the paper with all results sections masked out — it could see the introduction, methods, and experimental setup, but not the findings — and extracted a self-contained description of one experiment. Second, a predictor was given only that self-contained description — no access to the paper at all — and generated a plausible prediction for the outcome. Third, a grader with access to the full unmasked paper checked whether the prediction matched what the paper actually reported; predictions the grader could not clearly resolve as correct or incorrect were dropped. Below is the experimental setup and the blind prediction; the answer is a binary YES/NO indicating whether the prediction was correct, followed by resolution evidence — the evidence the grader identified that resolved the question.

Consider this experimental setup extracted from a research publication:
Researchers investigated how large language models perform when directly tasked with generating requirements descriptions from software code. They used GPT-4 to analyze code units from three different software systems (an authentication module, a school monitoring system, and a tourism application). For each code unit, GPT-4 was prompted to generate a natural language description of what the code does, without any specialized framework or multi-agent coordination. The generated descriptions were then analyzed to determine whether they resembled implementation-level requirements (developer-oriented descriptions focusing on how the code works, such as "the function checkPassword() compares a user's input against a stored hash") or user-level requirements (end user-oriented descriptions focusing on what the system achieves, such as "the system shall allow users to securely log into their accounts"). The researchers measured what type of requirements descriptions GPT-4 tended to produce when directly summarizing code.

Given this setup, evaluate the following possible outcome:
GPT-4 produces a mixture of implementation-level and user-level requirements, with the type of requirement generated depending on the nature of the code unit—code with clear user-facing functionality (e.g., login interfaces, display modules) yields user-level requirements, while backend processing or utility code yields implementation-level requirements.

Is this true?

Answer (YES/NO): NO